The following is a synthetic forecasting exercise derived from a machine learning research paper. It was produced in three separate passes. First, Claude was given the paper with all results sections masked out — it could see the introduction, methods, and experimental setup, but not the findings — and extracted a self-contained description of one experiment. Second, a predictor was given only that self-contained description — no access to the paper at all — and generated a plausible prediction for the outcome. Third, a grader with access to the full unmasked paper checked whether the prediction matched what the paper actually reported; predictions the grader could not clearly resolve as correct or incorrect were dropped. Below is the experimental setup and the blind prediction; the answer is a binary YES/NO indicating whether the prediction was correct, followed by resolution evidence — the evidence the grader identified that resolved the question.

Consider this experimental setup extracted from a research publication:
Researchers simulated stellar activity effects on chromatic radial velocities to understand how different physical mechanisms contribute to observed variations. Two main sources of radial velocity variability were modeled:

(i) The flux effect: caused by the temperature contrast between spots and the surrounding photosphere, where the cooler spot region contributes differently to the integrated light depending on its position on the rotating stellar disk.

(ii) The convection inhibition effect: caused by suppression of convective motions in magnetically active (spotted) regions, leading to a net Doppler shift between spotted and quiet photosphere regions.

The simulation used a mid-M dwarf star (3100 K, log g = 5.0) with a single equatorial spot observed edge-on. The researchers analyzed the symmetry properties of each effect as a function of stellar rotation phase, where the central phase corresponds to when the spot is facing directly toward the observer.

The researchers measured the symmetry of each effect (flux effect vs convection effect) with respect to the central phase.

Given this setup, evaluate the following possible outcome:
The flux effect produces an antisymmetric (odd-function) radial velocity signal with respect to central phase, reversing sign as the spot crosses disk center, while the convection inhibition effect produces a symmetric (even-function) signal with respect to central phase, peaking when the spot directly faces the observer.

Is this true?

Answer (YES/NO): YES